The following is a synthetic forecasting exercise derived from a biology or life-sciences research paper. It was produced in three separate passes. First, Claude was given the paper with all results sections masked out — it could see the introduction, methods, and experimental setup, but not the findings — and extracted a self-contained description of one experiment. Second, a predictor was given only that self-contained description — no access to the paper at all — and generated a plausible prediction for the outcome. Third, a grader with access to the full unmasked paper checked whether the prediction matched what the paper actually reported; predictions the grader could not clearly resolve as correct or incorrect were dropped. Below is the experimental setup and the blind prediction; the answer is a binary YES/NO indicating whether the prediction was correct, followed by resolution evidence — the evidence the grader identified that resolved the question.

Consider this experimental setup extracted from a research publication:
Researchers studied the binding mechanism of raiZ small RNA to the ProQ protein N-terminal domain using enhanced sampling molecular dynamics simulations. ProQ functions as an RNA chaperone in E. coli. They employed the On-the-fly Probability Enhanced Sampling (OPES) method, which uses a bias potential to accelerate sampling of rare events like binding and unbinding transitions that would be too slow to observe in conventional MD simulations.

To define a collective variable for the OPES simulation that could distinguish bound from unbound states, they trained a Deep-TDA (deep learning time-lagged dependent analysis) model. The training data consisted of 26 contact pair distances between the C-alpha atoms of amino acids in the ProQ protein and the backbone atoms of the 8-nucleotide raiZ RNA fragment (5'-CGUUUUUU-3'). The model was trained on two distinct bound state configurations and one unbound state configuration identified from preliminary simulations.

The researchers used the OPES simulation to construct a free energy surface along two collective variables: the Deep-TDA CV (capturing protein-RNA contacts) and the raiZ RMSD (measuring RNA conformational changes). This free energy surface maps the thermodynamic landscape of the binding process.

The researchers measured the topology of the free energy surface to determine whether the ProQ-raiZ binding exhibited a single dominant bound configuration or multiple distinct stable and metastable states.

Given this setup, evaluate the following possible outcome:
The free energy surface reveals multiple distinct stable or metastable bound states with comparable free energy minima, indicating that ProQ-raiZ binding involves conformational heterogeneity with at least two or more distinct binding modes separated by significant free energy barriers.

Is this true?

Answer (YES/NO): NO